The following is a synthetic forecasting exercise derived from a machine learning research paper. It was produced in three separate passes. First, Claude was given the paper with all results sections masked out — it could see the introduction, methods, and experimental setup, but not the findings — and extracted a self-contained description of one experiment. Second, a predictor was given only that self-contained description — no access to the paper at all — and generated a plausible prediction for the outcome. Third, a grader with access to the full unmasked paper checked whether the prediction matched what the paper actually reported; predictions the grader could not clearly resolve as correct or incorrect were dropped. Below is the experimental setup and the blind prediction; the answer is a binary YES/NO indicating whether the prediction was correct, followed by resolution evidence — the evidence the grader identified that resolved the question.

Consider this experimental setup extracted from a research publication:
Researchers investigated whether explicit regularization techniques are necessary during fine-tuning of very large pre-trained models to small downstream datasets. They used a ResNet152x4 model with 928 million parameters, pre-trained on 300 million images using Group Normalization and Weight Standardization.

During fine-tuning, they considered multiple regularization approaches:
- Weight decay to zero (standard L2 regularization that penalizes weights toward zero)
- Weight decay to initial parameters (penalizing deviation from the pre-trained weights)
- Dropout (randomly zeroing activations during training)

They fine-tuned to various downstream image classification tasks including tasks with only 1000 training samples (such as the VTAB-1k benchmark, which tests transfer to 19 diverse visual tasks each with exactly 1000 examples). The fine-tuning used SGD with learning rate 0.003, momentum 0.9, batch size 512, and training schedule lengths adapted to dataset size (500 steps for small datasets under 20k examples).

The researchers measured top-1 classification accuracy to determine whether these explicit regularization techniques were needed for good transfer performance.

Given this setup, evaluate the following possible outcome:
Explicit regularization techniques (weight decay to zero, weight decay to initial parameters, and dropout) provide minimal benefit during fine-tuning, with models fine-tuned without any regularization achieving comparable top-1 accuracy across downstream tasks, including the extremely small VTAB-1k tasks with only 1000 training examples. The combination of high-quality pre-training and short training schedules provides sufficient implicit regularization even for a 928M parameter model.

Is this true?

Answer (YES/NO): YES